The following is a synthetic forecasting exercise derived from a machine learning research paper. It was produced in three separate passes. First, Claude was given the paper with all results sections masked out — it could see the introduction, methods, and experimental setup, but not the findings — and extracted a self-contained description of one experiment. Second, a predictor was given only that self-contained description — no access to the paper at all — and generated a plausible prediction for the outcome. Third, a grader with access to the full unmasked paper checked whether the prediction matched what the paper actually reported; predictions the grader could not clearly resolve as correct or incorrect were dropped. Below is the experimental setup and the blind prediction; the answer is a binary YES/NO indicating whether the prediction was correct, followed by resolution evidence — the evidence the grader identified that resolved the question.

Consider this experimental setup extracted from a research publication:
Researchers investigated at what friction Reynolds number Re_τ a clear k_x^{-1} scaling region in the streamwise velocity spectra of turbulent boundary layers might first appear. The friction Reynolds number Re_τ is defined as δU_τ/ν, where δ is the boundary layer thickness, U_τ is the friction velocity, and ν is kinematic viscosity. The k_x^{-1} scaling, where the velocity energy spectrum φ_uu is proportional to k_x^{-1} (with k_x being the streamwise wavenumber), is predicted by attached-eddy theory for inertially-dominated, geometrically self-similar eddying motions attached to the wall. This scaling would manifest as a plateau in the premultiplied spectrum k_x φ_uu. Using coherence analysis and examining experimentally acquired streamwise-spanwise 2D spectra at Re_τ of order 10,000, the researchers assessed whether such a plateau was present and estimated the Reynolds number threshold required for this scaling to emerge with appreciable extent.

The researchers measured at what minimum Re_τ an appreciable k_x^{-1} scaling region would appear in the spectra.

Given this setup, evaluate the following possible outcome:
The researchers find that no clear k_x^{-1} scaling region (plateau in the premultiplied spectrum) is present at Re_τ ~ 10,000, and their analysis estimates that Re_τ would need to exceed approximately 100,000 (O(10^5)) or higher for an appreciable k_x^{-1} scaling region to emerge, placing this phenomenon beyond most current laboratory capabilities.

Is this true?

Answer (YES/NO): NO